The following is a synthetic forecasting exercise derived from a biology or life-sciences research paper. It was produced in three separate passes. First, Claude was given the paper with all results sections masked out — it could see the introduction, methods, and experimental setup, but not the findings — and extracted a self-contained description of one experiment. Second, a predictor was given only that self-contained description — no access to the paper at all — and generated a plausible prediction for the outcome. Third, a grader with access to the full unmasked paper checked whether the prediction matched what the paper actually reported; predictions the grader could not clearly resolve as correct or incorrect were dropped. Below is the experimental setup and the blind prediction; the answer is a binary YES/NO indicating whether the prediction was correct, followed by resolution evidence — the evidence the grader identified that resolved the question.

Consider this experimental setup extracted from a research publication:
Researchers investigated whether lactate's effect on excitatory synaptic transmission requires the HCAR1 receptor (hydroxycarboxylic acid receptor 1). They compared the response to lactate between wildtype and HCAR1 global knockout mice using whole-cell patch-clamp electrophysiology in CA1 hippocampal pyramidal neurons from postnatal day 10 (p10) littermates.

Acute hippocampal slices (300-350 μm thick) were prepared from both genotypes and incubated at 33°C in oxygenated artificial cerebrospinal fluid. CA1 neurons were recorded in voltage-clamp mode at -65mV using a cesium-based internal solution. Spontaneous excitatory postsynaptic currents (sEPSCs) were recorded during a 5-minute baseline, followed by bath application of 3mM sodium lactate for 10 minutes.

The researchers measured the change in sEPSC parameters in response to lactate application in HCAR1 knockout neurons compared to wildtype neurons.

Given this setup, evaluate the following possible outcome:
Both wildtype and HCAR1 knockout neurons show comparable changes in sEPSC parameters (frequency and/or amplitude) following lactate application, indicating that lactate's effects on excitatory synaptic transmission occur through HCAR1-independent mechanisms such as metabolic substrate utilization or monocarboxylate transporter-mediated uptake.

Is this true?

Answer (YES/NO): NO